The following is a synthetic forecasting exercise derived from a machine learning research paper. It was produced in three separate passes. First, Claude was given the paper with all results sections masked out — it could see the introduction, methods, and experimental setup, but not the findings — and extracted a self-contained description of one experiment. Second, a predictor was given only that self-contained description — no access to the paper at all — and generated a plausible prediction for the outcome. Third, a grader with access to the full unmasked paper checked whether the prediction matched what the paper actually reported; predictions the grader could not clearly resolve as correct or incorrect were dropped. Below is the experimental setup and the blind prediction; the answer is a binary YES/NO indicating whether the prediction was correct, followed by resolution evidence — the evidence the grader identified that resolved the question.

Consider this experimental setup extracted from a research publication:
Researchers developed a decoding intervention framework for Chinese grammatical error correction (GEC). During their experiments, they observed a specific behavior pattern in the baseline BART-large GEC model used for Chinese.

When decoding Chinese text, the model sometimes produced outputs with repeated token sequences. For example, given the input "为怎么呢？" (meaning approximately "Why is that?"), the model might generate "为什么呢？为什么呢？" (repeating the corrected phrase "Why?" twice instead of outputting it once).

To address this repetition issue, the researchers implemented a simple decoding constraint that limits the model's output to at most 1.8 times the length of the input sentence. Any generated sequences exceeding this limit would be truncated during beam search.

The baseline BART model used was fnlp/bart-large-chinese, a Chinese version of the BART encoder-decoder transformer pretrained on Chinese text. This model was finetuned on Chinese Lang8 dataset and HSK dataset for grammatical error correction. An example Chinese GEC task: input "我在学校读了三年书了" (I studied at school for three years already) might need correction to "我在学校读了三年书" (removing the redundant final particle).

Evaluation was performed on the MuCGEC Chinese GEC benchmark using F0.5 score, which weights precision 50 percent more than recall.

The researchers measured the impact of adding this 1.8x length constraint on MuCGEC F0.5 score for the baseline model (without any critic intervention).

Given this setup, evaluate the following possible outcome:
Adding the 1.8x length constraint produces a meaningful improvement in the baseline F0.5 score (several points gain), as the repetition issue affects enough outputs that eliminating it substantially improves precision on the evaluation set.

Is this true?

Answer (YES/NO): NO